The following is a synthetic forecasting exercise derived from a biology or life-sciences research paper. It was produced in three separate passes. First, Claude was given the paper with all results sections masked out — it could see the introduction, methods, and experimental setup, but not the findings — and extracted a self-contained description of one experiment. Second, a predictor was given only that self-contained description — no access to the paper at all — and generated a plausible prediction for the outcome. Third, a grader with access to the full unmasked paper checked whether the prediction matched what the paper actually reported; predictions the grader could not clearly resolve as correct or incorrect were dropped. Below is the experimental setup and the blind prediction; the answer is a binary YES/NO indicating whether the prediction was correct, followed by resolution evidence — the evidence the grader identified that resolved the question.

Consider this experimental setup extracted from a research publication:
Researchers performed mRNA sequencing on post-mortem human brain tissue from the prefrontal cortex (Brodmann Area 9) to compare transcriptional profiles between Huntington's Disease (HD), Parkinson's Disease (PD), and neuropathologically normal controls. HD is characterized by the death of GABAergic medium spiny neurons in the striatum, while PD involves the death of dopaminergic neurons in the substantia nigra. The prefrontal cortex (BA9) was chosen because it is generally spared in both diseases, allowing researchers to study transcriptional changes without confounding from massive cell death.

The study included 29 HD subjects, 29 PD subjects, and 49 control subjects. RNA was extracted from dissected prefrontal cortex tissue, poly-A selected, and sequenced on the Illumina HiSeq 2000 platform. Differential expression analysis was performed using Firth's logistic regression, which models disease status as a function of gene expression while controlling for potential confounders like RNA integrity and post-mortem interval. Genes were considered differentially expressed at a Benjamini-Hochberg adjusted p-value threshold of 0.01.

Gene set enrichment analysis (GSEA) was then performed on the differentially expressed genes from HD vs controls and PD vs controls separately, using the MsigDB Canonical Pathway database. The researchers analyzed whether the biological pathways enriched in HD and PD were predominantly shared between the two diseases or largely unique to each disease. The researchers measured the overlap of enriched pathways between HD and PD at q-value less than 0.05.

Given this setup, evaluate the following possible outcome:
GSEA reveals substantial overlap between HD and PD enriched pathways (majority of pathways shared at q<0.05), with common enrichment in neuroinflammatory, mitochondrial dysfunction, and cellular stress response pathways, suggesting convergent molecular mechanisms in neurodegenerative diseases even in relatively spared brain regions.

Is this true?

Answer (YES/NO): NO